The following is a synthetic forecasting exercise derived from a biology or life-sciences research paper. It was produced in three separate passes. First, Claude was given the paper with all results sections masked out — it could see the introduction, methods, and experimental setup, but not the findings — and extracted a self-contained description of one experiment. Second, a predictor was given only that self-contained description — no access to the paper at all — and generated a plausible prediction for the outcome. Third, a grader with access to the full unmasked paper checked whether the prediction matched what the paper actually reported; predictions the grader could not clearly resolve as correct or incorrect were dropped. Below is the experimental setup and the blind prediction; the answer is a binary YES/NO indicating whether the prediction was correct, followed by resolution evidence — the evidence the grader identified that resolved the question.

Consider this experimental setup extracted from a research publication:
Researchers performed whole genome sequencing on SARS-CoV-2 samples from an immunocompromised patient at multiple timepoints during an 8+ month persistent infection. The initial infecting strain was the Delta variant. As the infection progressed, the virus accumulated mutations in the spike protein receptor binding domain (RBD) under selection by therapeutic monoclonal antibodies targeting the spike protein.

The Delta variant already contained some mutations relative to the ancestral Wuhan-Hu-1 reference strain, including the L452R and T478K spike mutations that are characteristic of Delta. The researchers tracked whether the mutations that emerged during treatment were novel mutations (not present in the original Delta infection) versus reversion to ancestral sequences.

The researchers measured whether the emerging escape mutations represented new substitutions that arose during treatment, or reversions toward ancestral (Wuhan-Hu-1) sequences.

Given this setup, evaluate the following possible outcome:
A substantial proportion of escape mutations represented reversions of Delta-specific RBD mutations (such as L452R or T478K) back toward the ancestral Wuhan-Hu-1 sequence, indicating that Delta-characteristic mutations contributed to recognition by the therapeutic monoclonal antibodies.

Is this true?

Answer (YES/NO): NO